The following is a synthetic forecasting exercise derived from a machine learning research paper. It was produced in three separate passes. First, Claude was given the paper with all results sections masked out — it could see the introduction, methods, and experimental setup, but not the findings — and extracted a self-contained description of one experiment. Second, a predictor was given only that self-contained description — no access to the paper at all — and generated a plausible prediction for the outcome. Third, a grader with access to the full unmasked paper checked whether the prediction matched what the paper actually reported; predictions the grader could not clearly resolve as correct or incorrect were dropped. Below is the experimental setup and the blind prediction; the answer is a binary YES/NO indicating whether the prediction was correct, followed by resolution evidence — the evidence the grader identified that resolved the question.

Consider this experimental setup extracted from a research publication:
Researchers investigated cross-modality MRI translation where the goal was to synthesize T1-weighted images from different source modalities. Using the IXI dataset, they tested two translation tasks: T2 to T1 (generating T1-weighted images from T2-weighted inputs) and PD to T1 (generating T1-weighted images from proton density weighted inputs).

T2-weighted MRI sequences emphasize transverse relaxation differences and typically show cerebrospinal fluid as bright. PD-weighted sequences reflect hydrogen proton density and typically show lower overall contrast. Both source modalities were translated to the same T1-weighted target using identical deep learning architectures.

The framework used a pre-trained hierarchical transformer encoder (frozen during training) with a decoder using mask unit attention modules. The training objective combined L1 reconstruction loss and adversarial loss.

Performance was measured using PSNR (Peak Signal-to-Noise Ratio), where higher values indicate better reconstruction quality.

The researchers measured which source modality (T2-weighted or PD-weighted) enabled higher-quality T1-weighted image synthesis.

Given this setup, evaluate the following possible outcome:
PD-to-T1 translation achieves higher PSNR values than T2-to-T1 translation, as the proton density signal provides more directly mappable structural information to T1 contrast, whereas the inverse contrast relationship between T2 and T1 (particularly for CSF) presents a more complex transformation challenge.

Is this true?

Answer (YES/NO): NO